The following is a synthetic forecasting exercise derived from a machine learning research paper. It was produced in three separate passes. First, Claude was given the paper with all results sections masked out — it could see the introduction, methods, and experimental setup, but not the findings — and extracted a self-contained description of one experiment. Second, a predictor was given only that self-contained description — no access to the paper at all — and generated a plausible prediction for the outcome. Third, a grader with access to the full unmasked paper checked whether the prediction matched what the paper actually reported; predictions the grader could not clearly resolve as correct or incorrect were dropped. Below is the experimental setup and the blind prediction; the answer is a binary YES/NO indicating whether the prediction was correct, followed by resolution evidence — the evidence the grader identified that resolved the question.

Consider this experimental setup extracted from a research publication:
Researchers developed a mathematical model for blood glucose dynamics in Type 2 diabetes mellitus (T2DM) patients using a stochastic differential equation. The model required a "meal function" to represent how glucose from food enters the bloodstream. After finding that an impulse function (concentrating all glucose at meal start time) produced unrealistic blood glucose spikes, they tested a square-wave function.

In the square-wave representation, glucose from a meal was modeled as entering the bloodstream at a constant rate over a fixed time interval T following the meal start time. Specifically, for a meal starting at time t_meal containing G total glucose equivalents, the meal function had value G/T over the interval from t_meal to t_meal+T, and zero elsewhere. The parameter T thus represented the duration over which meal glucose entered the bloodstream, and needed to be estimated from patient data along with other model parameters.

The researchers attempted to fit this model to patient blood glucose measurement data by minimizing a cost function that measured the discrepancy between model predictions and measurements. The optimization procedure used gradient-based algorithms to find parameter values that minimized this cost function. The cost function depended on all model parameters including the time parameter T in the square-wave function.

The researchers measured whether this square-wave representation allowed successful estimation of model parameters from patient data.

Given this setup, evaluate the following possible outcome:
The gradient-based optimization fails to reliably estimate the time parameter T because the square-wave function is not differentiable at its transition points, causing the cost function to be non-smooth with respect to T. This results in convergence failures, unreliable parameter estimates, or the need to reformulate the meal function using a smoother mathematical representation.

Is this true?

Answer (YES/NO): YES